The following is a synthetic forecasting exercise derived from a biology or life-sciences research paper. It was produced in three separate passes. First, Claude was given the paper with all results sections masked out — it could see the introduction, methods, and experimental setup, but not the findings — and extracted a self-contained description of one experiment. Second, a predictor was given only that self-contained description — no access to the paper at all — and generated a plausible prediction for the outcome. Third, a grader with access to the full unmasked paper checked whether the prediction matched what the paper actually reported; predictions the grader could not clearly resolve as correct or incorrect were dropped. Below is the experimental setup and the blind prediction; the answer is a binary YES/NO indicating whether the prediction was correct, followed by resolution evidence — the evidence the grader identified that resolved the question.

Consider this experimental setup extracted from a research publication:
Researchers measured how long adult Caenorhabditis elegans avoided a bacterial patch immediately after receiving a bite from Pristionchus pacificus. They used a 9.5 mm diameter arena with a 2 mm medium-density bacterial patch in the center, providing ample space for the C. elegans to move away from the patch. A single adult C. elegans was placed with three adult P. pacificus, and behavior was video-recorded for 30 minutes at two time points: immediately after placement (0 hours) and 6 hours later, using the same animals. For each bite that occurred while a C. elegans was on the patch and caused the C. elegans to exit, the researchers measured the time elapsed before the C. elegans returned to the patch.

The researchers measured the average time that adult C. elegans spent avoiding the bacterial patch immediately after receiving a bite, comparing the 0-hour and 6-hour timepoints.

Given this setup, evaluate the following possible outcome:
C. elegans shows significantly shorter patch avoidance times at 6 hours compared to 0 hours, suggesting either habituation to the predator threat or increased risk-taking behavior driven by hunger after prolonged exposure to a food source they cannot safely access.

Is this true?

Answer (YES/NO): NO